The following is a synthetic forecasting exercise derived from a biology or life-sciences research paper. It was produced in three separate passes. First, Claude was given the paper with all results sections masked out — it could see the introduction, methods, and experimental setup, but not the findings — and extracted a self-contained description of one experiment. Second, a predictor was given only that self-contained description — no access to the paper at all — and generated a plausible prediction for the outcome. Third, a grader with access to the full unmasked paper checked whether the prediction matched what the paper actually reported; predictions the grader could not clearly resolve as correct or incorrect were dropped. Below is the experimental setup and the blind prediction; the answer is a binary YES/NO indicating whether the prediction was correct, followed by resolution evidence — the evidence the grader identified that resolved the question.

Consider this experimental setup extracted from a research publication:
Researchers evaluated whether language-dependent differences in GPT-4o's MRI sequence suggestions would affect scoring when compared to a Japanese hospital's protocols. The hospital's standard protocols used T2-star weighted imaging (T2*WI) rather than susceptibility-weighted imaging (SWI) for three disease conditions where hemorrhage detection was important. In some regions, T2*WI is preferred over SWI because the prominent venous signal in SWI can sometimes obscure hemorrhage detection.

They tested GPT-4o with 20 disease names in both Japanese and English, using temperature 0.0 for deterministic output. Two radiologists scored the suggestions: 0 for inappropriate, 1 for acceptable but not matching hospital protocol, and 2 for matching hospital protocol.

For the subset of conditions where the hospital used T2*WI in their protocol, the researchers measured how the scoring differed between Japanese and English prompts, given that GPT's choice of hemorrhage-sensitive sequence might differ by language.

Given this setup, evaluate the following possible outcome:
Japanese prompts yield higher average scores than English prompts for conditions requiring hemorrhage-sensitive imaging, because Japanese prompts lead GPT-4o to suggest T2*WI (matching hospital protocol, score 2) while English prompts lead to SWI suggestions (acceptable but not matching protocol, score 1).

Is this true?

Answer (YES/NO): YES